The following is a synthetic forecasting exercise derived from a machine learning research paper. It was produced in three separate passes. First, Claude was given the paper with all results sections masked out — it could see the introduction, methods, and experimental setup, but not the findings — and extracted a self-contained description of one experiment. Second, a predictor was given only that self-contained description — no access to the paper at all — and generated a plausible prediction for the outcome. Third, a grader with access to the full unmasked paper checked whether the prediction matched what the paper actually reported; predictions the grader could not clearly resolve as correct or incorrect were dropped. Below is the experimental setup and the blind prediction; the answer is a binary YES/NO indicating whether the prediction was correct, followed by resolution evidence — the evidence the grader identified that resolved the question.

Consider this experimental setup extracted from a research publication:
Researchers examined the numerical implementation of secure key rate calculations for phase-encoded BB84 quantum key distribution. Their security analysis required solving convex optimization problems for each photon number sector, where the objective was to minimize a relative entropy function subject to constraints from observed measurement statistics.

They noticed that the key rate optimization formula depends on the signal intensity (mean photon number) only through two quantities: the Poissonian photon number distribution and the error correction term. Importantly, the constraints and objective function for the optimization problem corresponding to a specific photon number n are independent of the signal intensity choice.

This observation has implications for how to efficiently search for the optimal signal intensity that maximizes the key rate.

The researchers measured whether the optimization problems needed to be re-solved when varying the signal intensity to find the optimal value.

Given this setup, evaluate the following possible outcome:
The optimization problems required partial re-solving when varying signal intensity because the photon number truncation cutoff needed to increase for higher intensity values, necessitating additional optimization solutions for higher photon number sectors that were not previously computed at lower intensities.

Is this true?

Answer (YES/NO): NO